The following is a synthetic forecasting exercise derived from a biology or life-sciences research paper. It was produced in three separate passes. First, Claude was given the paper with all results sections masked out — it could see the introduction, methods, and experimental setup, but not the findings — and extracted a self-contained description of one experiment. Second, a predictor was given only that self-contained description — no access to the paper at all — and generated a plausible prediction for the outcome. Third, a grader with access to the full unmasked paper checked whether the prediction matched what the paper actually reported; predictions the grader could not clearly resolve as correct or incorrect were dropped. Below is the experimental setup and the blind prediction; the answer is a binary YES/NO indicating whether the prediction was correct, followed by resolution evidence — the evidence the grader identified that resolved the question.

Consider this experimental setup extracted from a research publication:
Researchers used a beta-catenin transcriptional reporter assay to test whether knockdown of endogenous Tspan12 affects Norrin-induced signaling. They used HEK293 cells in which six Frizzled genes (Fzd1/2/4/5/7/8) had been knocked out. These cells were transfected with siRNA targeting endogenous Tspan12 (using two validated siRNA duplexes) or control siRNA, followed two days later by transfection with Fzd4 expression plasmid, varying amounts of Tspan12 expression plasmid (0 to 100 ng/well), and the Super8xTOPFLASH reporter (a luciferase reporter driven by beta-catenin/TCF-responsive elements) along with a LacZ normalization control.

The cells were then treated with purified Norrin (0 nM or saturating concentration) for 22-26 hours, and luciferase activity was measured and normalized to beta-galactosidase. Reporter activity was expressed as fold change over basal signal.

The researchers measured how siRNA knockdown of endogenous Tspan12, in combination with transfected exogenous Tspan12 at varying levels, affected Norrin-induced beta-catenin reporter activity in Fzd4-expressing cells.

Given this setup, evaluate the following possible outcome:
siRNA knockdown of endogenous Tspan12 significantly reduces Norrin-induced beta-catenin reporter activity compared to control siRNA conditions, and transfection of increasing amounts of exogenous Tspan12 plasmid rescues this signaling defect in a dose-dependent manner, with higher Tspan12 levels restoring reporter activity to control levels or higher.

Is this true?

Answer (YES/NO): NO